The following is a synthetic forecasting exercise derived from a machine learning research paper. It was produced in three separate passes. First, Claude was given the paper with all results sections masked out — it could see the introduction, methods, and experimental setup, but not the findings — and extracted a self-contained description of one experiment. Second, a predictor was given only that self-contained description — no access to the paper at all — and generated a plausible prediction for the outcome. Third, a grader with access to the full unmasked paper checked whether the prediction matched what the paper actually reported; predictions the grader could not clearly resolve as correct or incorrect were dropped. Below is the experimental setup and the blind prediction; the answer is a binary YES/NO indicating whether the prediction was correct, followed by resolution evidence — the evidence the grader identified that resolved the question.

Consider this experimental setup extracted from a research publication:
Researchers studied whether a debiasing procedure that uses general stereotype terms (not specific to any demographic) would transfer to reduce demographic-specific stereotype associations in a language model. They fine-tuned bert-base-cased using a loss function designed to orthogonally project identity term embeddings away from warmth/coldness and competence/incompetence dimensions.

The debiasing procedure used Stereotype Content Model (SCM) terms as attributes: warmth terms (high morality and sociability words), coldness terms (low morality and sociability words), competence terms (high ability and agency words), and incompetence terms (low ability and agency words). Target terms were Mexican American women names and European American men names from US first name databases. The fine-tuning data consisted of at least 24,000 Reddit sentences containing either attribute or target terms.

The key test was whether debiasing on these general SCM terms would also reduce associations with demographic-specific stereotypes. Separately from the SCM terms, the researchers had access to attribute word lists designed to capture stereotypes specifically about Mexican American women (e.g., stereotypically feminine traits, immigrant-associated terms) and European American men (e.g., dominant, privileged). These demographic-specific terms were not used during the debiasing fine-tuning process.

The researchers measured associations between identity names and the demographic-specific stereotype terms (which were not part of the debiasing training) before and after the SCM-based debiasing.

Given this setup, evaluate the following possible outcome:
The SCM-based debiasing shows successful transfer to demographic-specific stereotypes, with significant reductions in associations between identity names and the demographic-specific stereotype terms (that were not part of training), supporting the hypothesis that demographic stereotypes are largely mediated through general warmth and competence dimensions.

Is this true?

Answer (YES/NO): YES